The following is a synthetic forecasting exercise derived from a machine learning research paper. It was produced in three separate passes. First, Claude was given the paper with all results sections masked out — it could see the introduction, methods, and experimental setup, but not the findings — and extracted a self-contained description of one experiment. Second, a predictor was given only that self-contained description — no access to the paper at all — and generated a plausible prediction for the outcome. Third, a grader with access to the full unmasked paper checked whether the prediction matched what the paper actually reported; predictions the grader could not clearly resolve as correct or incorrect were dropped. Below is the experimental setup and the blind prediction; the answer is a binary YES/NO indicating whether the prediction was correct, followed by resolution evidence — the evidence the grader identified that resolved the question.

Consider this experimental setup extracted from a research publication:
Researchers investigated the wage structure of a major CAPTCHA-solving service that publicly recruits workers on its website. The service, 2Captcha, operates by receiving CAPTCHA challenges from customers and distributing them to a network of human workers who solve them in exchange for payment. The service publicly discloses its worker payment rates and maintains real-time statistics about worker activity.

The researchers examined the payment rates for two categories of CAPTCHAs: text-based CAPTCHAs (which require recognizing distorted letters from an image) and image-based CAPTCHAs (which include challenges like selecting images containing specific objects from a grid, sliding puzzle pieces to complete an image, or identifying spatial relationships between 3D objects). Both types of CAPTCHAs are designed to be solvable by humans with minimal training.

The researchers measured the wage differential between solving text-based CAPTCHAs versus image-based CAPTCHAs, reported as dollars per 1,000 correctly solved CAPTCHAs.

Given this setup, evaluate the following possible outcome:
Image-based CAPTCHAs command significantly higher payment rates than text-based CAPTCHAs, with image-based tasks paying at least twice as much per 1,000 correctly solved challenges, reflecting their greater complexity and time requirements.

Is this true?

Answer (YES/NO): YES